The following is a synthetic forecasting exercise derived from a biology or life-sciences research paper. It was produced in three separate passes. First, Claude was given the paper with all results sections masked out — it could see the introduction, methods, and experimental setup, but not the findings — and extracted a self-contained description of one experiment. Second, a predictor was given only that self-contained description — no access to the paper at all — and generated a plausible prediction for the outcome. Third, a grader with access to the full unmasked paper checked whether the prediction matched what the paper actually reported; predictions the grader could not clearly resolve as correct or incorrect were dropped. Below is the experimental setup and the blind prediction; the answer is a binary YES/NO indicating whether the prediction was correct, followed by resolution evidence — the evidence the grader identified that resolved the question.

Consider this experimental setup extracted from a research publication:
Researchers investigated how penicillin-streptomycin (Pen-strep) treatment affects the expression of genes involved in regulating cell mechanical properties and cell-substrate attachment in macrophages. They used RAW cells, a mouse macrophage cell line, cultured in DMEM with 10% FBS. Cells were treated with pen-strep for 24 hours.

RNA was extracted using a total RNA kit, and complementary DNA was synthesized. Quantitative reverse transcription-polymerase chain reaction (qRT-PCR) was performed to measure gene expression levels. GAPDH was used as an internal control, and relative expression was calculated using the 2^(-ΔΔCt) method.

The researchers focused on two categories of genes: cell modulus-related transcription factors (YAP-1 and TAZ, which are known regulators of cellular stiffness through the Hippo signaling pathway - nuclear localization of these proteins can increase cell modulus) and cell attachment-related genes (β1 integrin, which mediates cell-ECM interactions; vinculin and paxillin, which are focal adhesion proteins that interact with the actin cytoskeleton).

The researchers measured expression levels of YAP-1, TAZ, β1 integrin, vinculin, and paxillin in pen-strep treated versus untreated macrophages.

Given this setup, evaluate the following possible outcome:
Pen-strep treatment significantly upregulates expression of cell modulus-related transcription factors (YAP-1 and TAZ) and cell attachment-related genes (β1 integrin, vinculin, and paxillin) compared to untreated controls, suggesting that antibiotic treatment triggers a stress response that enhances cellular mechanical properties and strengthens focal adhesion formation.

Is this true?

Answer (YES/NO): NO